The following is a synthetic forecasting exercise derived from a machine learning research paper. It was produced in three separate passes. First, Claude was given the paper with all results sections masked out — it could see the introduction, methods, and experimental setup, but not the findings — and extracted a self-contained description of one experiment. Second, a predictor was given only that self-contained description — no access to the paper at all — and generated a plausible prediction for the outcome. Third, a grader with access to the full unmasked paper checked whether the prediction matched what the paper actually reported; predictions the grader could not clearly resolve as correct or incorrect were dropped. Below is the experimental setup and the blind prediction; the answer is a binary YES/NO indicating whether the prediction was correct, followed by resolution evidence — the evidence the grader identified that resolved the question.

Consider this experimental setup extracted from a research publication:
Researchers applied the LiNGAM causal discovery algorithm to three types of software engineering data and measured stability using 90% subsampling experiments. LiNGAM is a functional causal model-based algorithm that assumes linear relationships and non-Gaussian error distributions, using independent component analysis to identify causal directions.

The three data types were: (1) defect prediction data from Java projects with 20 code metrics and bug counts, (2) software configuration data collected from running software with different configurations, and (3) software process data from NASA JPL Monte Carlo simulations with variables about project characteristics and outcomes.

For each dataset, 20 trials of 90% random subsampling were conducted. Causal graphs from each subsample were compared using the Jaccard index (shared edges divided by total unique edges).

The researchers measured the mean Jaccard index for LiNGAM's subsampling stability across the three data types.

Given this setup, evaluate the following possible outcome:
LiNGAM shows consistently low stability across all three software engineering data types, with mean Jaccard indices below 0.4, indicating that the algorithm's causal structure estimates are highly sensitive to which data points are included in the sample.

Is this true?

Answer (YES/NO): NO